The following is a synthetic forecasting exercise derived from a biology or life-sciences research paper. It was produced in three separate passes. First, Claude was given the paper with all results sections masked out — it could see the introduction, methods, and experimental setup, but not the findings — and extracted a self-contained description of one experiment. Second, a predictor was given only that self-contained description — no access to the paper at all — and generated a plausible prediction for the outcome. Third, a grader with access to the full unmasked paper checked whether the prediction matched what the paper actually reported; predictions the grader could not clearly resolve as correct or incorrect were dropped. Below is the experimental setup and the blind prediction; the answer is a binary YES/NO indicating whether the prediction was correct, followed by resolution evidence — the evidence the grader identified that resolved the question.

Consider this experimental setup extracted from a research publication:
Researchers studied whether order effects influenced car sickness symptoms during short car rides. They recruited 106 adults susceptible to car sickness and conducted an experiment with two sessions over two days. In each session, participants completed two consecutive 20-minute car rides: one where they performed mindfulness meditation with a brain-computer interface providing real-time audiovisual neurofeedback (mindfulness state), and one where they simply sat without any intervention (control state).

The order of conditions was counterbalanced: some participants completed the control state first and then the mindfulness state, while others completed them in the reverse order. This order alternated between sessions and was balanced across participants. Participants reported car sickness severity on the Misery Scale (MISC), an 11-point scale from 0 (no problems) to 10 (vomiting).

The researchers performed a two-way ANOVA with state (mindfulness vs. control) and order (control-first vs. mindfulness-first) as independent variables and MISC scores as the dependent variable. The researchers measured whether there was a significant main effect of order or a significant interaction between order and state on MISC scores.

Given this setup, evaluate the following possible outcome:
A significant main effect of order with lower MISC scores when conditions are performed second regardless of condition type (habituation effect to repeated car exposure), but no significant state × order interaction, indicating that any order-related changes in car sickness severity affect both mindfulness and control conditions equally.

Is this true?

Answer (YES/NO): NO